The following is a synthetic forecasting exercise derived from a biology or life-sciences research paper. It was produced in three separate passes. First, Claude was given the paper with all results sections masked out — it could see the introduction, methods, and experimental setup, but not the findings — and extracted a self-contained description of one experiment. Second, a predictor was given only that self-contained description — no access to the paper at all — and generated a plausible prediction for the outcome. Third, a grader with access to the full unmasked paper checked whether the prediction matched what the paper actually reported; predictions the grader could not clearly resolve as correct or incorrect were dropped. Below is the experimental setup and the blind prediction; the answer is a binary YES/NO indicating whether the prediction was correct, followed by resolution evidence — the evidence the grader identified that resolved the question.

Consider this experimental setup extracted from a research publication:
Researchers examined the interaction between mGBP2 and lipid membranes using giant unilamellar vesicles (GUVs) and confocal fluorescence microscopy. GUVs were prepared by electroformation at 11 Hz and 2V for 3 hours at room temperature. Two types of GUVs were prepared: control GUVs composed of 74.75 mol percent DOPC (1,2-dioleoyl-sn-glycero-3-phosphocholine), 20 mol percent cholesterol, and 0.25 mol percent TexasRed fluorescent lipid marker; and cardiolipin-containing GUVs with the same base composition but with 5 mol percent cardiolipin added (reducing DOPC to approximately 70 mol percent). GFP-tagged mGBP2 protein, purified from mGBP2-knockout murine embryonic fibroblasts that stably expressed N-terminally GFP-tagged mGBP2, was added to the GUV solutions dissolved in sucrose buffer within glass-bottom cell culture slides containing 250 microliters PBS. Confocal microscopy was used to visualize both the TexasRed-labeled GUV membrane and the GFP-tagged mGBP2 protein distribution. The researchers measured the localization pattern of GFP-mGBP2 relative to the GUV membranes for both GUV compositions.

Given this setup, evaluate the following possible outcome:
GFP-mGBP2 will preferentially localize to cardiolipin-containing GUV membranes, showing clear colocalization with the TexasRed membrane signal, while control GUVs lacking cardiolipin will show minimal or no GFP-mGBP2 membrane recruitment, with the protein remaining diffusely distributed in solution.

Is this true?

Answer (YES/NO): YES